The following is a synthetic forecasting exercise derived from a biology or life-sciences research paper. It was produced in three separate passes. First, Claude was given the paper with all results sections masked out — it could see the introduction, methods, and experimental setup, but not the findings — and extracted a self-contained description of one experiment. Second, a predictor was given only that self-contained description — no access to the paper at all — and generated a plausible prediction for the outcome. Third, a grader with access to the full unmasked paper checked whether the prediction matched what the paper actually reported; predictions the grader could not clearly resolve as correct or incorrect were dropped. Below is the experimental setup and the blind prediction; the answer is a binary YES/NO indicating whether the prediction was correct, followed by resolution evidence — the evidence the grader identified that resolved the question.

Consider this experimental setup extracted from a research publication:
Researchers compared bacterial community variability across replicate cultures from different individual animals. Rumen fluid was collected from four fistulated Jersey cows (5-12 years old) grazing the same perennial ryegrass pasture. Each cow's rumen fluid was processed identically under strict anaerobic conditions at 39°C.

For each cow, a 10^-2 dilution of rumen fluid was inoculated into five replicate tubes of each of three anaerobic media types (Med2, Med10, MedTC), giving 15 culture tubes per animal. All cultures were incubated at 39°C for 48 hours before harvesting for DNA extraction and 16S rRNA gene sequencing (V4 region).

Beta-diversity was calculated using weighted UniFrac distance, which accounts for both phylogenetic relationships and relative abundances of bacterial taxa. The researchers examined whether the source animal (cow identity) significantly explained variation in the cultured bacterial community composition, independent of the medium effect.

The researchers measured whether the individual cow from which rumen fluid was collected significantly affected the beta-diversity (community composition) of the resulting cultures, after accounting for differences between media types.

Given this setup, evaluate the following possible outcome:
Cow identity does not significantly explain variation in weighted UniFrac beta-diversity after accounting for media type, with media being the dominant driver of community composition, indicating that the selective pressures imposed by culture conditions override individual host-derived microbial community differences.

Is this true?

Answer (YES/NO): YES